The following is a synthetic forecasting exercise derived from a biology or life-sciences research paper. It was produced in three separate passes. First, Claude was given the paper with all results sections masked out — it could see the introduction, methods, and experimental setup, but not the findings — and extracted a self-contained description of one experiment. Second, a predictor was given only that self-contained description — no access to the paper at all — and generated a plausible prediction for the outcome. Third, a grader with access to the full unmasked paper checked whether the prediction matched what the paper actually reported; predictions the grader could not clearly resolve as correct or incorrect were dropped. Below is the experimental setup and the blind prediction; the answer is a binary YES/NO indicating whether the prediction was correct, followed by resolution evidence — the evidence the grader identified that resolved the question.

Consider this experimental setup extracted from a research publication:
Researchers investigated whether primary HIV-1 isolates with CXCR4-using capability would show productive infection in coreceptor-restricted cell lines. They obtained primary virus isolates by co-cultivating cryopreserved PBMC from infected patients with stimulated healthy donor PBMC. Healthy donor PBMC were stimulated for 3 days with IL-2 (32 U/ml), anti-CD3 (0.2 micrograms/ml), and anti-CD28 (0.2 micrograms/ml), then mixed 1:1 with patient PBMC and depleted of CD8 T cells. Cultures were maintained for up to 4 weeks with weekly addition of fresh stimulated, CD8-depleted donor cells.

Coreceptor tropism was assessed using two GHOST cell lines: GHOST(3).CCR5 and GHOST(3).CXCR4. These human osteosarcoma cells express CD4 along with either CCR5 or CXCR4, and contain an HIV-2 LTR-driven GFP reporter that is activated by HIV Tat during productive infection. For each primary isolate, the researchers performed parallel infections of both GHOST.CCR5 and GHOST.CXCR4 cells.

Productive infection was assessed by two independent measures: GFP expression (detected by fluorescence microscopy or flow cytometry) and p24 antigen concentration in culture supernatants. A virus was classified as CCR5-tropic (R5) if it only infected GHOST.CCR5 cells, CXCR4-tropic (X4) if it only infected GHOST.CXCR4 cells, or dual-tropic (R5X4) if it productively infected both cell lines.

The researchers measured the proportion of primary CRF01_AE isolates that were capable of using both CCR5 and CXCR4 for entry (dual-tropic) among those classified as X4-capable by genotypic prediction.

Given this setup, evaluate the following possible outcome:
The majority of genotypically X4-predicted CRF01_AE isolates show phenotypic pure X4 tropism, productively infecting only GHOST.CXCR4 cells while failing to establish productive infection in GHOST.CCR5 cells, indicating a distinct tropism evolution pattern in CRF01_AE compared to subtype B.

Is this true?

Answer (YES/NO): NO